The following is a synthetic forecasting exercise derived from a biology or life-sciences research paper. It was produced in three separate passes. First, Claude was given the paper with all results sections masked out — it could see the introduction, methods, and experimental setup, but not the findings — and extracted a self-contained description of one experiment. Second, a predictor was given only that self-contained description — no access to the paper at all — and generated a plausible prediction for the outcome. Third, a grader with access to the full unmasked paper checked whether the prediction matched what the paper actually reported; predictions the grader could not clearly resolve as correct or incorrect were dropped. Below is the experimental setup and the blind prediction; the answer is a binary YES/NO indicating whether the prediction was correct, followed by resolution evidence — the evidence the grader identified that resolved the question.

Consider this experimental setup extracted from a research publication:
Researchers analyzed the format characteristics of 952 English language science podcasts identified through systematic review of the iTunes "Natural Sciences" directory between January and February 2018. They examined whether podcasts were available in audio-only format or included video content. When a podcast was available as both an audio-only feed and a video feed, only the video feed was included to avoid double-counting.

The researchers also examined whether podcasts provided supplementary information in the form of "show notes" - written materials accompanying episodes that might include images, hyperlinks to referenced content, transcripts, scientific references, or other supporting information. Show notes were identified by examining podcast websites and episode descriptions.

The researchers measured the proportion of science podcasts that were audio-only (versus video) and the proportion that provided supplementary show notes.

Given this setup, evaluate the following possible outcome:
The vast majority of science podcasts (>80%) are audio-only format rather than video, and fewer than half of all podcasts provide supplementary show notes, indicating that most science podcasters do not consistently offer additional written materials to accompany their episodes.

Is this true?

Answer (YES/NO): NO